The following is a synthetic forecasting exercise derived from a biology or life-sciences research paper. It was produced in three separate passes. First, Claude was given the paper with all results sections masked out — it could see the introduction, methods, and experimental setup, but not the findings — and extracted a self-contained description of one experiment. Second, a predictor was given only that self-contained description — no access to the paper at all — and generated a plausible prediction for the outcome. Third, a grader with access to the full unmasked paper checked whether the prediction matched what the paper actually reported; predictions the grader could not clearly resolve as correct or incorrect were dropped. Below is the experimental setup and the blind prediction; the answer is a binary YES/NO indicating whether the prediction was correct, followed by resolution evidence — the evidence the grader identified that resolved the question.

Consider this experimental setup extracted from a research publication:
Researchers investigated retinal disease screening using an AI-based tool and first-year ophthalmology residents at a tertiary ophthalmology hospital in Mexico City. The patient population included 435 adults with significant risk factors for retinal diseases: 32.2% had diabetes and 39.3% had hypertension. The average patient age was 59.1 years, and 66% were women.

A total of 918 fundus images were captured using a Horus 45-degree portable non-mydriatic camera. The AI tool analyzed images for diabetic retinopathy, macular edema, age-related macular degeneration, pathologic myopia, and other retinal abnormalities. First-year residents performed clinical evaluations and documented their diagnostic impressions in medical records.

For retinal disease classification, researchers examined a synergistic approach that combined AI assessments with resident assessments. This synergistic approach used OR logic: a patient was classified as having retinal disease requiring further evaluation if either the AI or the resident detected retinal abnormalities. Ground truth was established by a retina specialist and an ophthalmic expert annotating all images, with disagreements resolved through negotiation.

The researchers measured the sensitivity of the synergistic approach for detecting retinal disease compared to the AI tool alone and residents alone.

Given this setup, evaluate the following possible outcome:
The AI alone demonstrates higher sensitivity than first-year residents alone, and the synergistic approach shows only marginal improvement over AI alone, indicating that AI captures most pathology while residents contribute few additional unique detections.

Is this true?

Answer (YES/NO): NO